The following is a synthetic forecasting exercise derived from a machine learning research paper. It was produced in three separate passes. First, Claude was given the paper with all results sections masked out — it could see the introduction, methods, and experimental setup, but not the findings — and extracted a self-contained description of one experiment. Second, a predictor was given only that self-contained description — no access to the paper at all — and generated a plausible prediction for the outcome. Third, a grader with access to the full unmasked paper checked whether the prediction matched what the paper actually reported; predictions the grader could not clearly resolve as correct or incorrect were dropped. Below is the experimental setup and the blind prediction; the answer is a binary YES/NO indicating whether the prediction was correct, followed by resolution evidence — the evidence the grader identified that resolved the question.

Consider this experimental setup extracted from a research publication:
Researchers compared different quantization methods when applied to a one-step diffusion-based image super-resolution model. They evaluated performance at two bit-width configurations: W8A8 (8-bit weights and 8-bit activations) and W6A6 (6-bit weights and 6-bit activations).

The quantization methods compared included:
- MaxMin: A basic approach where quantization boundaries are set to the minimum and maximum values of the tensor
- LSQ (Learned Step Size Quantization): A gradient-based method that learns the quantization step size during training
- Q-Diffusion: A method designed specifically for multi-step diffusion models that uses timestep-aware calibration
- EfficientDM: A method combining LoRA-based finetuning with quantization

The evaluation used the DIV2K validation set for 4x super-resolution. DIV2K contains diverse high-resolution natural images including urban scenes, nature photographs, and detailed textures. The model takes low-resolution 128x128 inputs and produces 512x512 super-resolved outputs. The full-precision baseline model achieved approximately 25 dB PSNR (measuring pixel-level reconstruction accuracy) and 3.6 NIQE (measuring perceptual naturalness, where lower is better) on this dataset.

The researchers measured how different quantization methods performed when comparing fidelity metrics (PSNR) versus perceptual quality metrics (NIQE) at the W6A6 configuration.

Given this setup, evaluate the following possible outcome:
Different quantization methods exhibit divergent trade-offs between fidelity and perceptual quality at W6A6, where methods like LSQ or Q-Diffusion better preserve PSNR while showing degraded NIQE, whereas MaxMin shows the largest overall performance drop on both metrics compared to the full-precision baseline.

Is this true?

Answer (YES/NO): NO